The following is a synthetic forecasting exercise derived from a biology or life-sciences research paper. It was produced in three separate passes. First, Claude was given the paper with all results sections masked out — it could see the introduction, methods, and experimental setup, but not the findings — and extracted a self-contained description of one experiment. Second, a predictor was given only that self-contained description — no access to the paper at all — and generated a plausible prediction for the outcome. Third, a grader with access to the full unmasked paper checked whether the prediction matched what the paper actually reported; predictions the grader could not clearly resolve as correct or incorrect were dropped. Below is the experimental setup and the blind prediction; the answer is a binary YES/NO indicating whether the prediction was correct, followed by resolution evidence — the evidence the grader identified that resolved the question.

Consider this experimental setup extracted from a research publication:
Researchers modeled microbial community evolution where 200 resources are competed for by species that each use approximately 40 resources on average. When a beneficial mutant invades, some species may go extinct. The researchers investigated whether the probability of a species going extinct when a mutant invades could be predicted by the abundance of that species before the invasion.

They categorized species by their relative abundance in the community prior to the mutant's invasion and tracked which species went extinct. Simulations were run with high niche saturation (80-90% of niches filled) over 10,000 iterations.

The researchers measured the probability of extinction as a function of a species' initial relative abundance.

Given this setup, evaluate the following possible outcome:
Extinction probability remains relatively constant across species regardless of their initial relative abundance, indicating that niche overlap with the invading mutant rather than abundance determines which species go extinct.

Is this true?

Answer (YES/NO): NO